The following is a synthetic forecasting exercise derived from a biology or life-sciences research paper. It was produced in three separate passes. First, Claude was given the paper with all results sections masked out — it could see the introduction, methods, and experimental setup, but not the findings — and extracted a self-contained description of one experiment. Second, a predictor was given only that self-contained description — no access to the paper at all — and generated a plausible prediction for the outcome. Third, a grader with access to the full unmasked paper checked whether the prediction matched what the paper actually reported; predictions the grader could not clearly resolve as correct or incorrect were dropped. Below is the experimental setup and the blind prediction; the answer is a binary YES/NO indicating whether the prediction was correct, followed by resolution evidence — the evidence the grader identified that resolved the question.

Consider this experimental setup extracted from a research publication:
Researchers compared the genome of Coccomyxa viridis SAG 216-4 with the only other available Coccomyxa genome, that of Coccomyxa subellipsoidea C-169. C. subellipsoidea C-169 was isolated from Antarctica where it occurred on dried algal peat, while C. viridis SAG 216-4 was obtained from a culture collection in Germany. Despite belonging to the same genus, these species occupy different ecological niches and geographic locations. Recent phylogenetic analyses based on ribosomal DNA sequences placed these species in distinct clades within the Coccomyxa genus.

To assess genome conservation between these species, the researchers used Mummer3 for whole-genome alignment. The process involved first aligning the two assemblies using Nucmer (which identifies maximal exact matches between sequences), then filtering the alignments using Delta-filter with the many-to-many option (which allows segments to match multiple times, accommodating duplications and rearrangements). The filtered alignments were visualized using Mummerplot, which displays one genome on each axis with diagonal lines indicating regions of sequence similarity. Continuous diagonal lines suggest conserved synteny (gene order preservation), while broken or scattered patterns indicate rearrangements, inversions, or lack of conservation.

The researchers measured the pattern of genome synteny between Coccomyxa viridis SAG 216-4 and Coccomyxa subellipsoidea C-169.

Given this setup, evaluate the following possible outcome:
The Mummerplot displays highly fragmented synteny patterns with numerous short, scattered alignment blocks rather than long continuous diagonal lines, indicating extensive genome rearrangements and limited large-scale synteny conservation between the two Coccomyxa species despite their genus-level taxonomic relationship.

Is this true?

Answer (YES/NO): NO